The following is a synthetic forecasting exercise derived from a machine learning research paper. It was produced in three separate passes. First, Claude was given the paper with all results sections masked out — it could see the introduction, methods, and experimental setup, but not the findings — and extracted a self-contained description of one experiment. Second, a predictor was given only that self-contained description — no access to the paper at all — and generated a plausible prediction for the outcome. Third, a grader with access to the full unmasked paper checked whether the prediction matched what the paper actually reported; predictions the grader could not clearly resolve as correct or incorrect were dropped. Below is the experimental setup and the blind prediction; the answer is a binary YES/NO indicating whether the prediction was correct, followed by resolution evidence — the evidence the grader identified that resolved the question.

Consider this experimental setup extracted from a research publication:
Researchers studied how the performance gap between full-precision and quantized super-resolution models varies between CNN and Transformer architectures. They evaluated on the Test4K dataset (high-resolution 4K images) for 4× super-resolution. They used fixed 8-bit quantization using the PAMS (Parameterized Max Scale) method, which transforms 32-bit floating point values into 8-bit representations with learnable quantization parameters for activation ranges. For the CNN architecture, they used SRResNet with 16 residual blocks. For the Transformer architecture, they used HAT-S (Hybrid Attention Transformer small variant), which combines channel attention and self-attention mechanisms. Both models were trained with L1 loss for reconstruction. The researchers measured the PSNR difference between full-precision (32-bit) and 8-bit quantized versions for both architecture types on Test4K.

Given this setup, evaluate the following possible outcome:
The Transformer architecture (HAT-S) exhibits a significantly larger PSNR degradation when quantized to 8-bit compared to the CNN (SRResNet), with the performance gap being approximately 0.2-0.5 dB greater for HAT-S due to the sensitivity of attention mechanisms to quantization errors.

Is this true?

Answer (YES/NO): NO